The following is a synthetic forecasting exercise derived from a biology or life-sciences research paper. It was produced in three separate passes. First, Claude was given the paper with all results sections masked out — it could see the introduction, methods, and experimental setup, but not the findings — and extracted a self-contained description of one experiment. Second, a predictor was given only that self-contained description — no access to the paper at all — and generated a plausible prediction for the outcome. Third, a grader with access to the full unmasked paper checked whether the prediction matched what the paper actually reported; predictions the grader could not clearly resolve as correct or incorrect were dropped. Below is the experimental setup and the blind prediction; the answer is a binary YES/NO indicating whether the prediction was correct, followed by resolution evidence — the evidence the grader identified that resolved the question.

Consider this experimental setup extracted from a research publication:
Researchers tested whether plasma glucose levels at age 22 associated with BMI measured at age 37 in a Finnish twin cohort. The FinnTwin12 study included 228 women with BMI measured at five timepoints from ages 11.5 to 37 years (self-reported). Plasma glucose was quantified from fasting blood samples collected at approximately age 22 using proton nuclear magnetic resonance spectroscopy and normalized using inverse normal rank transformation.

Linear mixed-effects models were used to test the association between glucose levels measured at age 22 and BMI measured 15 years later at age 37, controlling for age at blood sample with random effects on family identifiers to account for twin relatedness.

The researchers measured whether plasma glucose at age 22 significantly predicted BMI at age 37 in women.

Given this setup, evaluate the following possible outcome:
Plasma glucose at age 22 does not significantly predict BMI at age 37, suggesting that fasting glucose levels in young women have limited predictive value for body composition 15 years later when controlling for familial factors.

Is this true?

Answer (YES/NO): YES